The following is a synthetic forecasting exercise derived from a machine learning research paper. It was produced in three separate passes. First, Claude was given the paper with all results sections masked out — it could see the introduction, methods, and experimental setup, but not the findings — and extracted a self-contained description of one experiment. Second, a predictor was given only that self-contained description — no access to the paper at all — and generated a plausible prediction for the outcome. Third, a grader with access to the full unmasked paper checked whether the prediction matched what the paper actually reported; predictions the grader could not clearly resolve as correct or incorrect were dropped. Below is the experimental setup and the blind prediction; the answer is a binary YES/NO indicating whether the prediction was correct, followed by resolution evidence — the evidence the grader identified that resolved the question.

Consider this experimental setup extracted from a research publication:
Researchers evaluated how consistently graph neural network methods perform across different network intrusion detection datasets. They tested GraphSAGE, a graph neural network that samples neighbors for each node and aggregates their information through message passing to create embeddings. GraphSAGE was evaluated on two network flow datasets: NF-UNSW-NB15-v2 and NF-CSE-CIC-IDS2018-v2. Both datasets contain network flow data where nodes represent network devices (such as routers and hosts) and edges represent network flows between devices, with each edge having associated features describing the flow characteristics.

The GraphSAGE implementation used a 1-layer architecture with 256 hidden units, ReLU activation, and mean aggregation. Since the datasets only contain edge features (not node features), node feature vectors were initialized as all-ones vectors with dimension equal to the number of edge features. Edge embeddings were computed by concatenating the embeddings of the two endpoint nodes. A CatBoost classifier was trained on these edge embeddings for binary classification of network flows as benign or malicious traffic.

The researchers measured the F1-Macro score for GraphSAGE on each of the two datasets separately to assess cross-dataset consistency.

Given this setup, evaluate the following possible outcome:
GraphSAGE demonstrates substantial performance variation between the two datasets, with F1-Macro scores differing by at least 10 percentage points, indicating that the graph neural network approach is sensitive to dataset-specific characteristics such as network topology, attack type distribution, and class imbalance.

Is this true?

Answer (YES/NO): YES